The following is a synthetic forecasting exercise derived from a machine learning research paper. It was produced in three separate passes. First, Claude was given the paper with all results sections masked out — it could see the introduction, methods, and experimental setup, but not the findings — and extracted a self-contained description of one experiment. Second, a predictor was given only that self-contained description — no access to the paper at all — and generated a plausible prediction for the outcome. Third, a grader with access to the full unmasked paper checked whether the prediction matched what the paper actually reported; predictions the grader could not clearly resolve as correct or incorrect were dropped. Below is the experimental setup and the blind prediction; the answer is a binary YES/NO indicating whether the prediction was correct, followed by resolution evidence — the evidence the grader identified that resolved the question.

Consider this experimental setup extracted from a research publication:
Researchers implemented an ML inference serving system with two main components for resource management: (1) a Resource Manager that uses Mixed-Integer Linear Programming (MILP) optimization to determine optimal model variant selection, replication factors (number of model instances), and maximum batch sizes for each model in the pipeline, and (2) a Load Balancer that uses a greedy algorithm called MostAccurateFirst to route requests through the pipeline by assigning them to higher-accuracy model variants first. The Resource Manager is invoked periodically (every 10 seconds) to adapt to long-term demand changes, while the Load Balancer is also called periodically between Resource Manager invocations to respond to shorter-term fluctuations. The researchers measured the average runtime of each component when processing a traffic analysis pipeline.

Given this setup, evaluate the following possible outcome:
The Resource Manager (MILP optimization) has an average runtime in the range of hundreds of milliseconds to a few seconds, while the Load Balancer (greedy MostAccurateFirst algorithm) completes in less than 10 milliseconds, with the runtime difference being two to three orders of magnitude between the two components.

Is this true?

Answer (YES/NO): NO